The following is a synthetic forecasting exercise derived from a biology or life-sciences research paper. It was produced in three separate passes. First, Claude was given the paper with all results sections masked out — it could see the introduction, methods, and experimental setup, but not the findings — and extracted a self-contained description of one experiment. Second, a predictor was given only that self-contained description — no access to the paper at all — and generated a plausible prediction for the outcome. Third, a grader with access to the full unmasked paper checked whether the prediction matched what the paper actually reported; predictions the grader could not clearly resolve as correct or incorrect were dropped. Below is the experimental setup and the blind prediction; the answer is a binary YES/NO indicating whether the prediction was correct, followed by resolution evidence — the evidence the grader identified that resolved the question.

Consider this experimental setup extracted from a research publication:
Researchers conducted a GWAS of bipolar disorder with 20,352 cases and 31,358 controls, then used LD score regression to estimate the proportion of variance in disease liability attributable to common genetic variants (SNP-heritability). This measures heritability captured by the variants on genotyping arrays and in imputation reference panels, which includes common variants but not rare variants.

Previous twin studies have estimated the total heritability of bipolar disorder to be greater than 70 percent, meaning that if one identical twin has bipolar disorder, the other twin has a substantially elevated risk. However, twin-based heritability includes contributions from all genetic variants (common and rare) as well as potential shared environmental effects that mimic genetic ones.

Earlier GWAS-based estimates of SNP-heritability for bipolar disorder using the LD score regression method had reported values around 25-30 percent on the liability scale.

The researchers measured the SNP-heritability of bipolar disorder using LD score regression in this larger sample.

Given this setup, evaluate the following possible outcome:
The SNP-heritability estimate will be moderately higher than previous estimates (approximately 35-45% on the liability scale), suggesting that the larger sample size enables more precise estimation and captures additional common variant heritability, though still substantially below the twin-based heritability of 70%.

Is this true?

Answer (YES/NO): NO